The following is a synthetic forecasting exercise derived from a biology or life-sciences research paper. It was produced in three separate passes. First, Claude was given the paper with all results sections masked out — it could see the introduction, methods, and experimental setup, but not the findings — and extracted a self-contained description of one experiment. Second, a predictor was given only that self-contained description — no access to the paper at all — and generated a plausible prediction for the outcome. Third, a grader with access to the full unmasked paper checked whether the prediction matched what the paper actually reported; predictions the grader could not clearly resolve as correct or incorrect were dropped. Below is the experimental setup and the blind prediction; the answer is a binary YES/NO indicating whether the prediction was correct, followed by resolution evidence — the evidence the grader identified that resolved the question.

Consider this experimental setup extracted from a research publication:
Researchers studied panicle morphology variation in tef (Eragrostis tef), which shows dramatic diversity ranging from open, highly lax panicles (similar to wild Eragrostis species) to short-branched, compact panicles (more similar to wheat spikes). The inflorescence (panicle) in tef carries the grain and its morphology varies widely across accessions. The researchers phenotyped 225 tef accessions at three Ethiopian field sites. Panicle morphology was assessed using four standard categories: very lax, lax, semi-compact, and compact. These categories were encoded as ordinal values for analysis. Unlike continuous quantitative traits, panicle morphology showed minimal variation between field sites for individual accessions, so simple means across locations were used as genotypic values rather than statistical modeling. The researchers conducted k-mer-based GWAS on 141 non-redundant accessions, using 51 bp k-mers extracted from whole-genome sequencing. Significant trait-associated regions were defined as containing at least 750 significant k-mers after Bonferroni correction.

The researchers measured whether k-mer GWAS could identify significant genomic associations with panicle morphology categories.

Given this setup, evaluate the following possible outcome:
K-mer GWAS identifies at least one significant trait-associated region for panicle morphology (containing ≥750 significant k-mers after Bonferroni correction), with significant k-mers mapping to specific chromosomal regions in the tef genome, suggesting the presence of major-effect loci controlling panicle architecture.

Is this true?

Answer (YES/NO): YES